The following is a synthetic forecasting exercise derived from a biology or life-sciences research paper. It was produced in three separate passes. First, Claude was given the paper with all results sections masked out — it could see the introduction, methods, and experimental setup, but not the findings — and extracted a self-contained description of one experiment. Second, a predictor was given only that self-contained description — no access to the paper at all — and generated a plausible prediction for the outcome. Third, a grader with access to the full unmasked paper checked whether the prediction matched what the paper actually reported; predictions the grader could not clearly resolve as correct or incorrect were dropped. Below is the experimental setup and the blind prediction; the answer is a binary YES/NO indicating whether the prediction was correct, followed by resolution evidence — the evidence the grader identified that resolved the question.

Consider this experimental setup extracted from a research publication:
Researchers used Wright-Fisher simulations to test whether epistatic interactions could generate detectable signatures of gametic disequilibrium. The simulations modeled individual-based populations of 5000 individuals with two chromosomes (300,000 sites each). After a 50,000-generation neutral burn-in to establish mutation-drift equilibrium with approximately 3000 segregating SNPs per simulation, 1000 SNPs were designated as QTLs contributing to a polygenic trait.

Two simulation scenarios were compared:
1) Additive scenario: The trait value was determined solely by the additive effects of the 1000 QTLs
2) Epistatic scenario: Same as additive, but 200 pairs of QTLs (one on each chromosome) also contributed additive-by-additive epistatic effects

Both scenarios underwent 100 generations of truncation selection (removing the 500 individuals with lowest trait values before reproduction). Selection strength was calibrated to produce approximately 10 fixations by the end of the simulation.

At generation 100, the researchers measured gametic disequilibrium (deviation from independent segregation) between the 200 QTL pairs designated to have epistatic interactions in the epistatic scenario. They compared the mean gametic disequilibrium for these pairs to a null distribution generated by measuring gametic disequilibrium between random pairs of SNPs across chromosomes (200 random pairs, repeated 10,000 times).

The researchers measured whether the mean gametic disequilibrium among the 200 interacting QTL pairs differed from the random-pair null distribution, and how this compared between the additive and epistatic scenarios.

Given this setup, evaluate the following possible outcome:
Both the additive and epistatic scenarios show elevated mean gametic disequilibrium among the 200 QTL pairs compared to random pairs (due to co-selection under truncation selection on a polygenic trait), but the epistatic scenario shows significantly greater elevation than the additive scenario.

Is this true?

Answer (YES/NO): NO